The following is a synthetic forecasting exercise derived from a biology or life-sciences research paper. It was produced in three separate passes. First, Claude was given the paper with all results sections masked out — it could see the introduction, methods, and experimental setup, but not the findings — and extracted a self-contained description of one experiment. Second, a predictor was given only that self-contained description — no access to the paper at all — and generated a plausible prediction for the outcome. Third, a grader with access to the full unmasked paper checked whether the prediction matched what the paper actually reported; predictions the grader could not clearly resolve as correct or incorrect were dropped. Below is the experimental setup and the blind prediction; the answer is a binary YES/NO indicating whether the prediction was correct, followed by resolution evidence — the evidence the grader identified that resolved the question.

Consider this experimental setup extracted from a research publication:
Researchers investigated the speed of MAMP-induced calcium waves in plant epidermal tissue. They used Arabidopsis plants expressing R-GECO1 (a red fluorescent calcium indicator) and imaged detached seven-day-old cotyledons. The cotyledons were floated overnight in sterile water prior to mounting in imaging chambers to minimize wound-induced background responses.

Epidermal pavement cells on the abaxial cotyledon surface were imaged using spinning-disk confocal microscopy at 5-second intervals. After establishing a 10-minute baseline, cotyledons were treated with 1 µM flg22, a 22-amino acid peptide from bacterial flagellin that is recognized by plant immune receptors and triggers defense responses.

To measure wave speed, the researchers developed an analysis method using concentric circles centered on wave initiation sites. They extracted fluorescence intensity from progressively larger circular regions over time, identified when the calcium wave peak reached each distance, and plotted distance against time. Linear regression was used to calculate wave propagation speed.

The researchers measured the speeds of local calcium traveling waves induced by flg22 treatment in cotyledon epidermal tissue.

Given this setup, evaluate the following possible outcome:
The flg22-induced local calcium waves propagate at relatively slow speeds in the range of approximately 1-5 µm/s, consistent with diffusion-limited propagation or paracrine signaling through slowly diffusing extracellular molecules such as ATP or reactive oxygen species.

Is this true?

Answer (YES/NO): NO